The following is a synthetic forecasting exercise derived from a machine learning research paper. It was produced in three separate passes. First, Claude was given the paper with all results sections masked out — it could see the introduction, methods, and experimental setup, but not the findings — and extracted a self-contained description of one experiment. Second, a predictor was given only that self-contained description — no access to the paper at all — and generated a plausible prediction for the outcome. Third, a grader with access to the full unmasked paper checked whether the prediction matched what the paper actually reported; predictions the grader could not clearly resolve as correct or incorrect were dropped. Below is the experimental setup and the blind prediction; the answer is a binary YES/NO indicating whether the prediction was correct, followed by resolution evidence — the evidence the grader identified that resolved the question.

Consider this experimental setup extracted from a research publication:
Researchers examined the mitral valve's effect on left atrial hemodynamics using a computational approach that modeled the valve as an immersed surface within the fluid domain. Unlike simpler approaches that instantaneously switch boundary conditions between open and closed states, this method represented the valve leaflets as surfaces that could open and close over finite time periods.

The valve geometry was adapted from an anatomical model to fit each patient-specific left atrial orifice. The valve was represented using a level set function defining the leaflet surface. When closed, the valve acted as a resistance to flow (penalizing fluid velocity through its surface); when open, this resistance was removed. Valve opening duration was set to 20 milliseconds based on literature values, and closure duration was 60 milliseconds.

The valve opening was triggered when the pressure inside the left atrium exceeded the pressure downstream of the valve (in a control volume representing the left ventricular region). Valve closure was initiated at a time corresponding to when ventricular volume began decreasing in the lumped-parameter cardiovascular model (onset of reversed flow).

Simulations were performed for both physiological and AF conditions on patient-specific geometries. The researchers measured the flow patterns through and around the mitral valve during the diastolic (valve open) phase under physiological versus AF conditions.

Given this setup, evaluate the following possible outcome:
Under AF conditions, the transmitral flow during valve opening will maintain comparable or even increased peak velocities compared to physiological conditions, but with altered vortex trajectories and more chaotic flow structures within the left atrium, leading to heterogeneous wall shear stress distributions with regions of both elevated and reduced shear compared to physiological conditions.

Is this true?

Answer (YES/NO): NO